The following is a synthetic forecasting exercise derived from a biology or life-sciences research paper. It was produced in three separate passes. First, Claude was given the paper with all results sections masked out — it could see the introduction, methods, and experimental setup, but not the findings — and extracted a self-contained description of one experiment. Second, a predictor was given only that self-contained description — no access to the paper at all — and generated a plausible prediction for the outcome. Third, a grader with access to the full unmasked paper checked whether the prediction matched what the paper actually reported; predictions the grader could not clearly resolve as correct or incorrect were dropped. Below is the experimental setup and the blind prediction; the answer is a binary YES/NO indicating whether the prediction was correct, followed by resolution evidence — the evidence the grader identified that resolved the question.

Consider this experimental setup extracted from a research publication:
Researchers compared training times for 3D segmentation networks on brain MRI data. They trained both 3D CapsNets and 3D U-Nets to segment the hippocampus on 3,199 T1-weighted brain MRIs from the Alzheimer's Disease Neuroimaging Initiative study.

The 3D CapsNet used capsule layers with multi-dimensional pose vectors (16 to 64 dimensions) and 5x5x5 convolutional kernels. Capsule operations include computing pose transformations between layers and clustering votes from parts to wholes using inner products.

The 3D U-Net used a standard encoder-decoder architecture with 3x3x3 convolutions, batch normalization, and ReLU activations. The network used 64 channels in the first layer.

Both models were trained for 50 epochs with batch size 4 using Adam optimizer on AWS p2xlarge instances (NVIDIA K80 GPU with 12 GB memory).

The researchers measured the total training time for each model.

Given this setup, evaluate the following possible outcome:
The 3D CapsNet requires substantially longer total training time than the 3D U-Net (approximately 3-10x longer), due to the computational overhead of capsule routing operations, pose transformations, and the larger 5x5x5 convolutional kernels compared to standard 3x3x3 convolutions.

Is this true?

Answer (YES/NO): NO